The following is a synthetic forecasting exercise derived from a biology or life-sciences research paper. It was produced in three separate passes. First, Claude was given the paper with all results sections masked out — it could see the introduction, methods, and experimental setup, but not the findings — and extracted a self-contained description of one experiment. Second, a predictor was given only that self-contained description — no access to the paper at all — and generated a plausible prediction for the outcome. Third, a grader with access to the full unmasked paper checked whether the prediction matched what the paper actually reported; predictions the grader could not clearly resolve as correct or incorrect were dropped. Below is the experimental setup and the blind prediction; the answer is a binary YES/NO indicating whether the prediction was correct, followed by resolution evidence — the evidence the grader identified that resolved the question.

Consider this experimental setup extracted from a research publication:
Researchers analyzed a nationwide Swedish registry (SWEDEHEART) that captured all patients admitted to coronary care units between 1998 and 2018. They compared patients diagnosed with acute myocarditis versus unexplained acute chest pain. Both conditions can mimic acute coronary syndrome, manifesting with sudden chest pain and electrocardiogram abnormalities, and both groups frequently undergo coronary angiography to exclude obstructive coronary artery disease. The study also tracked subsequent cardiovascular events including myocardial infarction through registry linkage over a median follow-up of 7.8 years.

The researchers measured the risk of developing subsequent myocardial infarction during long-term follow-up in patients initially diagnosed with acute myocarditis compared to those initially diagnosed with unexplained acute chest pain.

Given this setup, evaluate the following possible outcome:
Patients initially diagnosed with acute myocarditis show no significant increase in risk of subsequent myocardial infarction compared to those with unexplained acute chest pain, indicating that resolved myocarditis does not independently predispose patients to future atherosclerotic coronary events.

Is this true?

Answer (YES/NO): NO